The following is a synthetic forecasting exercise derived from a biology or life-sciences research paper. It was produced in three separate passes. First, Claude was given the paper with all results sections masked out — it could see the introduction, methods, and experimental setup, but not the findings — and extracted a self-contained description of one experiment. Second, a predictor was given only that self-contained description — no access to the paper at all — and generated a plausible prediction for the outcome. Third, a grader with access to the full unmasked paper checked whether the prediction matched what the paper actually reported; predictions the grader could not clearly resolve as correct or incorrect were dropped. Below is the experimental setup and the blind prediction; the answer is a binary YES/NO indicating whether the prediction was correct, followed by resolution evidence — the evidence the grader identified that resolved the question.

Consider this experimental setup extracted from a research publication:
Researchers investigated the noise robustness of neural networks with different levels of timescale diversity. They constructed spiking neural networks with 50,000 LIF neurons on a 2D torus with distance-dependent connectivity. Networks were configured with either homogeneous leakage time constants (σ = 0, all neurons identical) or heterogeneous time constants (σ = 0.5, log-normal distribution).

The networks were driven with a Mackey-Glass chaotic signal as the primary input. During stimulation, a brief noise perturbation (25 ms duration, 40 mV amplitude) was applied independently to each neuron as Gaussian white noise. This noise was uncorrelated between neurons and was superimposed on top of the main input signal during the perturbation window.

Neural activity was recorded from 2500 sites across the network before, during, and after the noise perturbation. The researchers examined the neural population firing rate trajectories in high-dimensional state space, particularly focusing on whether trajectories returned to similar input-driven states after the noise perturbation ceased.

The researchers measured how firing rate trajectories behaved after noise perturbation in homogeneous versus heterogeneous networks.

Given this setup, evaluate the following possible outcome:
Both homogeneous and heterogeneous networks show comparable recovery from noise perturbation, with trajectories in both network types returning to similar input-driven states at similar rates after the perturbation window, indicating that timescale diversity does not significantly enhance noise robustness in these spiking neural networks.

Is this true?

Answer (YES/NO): NO